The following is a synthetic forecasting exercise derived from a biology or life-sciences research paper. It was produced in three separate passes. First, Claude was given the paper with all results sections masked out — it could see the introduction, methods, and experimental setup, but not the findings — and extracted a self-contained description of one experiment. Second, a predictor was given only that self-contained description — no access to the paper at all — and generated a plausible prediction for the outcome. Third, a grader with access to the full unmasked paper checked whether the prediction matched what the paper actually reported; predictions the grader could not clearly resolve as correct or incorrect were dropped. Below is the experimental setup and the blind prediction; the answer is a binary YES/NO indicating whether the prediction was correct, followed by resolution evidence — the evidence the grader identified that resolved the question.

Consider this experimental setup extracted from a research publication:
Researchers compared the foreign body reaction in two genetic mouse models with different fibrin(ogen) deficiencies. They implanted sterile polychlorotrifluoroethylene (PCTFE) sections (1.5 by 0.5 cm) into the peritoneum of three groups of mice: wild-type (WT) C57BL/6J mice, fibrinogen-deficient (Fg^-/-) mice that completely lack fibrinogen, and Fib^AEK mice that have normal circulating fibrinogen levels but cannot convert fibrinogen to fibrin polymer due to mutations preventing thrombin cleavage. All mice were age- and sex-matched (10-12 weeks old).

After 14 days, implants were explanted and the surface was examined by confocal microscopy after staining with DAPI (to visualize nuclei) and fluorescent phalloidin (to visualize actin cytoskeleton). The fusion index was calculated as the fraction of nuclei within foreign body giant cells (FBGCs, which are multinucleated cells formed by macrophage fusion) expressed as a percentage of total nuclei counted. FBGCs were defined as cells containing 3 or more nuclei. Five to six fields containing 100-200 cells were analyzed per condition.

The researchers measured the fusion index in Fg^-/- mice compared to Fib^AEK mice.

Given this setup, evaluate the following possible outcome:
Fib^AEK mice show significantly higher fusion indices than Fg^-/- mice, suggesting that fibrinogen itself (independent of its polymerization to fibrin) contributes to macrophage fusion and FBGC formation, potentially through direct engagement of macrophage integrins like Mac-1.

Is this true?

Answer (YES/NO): NO